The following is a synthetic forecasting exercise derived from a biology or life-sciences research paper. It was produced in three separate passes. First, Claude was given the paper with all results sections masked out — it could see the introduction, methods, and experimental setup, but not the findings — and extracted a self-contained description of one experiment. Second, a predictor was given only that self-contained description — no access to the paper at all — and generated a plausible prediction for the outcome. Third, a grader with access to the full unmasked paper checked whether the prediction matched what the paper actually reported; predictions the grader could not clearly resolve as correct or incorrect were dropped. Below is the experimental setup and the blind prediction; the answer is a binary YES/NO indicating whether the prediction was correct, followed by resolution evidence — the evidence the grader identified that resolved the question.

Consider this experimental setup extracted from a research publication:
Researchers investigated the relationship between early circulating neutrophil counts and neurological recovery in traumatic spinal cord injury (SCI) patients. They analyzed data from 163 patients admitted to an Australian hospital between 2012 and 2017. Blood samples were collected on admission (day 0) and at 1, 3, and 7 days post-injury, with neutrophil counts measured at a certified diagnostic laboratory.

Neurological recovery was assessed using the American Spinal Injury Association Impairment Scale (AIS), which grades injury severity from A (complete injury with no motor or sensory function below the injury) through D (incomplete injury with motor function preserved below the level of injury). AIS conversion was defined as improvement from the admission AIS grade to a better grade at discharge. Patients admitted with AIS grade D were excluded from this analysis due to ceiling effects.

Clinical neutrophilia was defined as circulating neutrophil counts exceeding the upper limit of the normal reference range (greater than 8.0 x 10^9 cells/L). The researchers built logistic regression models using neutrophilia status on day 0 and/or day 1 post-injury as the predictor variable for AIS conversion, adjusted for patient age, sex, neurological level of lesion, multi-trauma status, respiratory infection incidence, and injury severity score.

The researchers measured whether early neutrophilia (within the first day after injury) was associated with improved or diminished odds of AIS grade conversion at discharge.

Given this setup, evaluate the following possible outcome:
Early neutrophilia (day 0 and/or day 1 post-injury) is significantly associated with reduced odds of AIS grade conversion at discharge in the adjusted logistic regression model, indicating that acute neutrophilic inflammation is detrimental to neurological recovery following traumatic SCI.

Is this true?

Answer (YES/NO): YES